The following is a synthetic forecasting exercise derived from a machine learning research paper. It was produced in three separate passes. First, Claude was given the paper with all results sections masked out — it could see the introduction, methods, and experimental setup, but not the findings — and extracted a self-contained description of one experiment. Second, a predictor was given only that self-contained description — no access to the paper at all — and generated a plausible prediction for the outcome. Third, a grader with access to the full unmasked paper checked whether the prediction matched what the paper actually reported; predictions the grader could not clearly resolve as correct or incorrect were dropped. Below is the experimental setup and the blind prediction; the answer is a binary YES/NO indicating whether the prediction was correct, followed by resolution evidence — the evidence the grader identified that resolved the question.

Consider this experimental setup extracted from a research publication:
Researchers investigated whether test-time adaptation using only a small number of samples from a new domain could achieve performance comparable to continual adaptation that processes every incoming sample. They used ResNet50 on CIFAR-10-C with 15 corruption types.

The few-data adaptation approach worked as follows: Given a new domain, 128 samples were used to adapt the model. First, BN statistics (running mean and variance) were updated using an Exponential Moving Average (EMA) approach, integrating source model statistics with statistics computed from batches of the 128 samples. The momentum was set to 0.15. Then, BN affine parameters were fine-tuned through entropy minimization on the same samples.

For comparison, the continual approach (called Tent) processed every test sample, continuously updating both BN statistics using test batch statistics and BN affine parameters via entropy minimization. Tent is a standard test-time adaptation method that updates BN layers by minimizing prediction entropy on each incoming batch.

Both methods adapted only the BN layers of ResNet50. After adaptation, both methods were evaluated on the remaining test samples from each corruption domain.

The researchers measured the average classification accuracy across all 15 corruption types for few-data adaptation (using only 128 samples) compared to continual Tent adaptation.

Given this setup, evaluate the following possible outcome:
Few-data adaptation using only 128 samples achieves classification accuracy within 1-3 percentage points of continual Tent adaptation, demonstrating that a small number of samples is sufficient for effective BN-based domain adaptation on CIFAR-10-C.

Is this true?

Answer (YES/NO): YES